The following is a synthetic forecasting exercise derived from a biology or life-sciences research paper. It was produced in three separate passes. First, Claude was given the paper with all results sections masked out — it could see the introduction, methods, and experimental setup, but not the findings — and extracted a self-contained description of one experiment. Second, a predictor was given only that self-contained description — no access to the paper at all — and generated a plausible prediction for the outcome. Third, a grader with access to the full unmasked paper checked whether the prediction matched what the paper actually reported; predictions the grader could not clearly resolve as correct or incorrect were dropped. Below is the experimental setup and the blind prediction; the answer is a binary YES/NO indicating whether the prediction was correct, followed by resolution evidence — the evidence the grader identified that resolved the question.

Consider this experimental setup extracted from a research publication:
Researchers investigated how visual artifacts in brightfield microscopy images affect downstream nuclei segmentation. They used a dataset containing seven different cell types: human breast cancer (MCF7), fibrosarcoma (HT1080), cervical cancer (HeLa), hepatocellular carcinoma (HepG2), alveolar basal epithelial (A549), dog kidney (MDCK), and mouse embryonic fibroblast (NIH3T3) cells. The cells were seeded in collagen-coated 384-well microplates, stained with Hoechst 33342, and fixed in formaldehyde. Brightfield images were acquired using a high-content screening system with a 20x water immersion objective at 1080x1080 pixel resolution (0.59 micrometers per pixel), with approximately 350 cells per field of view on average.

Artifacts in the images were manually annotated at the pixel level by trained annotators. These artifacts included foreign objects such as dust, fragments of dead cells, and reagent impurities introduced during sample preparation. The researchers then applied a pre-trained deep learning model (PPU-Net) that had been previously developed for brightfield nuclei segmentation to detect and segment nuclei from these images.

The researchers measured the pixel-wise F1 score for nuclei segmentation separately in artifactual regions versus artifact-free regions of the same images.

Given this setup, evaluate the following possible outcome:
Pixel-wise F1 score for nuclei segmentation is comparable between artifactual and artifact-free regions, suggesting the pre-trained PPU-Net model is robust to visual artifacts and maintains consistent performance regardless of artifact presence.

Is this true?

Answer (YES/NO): NO